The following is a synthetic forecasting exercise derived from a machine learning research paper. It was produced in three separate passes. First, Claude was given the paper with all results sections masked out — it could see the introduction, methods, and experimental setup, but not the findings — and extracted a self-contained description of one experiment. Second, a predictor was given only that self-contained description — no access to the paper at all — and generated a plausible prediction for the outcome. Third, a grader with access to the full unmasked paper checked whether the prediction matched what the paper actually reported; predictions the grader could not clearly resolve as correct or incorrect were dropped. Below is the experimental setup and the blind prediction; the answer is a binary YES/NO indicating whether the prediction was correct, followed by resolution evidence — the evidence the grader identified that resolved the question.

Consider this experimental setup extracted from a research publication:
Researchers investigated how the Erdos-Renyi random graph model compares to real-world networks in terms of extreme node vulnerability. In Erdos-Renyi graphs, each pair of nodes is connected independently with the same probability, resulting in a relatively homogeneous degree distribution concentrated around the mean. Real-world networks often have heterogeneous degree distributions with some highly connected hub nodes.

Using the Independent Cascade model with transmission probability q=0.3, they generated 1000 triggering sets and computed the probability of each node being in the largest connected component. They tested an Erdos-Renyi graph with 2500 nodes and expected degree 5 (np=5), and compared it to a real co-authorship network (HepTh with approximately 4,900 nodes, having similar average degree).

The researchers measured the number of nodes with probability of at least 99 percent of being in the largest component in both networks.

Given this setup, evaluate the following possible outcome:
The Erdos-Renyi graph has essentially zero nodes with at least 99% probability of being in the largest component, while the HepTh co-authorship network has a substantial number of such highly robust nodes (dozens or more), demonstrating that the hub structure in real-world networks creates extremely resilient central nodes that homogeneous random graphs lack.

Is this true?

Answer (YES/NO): YES